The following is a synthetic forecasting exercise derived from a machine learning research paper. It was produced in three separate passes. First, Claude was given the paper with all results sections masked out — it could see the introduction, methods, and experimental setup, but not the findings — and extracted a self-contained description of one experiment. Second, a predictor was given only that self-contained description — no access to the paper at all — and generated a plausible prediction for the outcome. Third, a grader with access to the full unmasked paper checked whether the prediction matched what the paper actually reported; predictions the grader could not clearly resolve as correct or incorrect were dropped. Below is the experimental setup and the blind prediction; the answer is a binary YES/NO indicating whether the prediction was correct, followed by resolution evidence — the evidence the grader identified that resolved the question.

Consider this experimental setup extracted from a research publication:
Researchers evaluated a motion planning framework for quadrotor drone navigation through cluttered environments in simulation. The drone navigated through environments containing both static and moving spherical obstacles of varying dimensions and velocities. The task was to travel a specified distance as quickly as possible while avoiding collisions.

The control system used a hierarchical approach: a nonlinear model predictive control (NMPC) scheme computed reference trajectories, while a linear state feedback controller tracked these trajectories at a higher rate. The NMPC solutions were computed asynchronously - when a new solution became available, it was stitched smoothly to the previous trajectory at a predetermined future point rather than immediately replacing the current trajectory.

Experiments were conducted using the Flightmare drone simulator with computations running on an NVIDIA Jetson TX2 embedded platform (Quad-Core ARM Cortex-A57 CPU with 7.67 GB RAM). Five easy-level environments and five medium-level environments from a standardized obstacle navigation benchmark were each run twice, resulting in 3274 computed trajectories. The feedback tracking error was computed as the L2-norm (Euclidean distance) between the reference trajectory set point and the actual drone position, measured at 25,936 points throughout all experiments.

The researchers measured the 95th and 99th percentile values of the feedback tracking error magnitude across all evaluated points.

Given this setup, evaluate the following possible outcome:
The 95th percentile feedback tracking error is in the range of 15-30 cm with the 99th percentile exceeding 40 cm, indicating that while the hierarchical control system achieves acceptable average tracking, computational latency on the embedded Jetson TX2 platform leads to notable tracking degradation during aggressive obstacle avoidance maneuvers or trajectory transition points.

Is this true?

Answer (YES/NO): NO